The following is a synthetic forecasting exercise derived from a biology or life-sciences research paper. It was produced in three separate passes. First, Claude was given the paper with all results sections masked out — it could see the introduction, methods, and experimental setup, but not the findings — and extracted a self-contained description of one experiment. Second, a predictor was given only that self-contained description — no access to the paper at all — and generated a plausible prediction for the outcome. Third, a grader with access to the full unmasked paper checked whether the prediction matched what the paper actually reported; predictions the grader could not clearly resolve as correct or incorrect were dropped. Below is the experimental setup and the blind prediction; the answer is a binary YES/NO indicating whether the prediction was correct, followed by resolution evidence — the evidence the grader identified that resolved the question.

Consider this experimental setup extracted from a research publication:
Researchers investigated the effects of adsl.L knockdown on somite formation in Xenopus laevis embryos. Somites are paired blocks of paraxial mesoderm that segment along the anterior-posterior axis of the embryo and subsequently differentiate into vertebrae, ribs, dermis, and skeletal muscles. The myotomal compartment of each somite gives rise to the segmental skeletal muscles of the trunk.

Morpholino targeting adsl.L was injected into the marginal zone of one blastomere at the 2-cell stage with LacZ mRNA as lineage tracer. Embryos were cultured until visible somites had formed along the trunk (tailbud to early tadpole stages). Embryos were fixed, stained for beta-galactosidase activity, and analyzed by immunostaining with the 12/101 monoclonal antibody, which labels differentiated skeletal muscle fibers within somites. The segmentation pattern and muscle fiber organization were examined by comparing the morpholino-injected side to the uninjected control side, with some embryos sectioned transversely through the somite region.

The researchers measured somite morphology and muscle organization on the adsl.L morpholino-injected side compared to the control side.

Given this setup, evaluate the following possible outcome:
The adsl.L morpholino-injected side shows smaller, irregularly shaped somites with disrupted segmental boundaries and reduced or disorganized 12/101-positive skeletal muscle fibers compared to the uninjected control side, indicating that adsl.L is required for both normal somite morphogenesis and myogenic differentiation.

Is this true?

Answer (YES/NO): YES